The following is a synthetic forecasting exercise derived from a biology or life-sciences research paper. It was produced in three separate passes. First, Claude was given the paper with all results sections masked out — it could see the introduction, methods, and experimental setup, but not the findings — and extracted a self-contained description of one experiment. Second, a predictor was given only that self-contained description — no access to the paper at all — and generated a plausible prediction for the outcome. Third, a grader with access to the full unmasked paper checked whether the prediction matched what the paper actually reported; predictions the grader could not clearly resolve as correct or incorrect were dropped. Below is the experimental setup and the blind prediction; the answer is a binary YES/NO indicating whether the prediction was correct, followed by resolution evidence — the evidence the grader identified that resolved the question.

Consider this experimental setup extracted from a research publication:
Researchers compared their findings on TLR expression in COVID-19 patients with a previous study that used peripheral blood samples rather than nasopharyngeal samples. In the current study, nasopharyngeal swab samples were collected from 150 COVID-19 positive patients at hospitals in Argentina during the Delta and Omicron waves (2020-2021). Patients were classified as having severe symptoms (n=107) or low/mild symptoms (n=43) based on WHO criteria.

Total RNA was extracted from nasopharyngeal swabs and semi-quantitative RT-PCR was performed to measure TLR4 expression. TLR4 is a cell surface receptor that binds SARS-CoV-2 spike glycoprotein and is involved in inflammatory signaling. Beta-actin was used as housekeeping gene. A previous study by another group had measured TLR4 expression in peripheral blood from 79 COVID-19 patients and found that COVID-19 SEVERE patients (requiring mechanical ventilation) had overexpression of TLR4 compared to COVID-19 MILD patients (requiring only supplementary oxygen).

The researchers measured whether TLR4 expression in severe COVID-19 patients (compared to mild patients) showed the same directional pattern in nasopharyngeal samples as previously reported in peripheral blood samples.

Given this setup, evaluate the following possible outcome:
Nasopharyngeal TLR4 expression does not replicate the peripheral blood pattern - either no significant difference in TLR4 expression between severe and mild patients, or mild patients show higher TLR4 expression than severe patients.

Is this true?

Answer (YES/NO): NO